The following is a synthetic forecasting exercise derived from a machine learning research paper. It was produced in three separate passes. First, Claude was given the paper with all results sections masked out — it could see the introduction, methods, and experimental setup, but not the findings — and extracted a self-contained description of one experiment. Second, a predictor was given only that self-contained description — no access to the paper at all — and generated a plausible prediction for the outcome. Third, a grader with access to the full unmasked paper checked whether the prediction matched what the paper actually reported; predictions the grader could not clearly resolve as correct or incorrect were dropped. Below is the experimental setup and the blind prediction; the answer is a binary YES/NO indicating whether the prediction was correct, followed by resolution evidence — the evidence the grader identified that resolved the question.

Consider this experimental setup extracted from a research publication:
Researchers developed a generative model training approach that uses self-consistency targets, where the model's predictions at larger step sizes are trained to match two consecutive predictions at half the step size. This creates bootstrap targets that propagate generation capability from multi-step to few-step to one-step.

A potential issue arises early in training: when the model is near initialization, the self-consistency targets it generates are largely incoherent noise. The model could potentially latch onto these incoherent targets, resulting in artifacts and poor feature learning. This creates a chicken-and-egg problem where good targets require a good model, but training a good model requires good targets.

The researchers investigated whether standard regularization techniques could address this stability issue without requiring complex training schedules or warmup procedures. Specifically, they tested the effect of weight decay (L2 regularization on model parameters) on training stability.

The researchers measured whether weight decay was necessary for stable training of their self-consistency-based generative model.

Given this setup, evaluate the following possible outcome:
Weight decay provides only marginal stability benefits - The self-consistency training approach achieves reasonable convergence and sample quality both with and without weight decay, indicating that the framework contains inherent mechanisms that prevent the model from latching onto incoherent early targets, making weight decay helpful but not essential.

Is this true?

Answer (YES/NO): NO